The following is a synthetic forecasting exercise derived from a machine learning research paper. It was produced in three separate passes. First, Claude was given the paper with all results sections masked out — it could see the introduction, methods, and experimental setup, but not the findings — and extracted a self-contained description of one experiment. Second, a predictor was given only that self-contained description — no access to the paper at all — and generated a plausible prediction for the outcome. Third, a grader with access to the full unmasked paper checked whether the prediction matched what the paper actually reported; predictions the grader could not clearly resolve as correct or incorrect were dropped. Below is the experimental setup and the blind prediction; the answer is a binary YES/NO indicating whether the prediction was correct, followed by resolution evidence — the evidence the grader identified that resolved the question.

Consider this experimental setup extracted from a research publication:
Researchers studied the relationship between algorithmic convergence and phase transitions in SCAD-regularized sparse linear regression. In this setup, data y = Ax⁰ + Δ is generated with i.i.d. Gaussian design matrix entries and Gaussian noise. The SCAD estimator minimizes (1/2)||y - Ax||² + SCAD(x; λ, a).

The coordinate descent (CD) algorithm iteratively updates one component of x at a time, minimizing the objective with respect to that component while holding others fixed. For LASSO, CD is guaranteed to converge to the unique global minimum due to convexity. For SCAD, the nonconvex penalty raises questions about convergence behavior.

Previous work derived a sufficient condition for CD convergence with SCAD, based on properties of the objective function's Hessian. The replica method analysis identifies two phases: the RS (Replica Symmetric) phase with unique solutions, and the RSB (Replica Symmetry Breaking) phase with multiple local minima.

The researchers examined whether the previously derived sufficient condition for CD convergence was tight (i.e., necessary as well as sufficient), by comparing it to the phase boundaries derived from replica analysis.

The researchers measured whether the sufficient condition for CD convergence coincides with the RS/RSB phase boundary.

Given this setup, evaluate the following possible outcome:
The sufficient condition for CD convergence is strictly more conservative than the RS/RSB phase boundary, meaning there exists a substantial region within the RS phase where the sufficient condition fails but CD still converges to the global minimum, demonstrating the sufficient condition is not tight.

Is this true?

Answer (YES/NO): YES